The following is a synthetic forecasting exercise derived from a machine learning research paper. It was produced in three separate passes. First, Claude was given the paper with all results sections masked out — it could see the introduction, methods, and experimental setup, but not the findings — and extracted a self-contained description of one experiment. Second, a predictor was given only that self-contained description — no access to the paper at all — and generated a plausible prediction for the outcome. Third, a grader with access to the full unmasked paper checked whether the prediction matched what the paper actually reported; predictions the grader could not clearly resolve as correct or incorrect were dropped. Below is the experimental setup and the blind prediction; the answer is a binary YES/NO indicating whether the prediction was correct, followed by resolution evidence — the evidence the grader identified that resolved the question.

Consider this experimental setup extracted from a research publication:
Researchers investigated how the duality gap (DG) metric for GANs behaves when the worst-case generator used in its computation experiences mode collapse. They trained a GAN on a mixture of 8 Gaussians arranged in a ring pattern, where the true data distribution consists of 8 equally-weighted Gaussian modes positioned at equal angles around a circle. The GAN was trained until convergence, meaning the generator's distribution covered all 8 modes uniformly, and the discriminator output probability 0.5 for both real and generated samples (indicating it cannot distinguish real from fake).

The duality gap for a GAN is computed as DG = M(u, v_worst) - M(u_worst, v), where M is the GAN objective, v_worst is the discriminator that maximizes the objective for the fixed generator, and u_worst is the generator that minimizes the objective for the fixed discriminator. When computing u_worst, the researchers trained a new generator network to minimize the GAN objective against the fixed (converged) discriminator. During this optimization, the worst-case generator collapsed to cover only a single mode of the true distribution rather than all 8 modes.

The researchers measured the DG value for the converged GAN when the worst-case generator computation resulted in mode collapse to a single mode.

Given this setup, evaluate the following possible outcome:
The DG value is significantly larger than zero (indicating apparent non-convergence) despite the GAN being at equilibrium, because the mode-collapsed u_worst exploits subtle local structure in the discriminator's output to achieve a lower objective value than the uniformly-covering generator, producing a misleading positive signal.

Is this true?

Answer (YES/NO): NO